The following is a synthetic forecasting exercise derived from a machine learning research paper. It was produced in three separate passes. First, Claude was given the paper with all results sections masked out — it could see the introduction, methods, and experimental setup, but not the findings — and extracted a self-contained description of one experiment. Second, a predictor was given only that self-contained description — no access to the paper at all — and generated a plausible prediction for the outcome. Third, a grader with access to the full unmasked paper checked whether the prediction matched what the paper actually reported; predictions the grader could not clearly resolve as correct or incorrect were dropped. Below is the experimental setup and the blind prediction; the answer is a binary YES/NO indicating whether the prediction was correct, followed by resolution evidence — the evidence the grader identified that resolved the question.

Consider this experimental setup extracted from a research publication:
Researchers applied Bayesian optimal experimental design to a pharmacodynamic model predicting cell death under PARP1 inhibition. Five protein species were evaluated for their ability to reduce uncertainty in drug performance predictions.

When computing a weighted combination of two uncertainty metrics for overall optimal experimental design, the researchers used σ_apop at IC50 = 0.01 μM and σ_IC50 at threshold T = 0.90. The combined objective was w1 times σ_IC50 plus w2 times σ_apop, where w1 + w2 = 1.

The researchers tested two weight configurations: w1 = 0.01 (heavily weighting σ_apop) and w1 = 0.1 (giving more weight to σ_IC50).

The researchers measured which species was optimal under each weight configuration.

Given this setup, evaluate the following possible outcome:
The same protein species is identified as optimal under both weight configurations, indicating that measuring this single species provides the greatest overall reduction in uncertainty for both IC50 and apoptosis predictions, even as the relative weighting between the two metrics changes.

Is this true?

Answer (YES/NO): NO